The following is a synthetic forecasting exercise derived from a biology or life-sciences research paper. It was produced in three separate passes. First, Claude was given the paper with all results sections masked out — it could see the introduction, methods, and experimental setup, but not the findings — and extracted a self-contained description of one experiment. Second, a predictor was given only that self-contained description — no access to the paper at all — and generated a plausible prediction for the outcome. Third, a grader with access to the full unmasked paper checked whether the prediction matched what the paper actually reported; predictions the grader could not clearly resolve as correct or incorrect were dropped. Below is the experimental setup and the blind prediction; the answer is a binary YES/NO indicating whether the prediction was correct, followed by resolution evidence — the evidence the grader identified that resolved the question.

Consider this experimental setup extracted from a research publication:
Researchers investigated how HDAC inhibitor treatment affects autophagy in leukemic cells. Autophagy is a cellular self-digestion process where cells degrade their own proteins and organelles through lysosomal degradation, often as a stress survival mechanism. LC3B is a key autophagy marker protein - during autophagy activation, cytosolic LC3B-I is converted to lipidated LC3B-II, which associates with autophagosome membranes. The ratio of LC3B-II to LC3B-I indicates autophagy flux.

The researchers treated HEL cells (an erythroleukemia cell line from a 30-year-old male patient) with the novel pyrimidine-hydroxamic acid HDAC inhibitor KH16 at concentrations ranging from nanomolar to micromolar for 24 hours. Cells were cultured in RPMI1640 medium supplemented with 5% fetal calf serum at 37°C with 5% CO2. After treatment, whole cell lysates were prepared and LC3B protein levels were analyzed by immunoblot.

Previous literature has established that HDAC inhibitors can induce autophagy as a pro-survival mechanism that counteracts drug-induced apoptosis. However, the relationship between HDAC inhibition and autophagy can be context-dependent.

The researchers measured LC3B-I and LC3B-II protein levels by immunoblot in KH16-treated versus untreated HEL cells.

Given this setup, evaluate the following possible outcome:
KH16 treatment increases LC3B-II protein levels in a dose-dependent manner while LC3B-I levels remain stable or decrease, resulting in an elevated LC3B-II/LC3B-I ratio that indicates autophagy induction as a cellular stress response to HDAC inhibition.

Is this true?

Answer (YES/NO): NO